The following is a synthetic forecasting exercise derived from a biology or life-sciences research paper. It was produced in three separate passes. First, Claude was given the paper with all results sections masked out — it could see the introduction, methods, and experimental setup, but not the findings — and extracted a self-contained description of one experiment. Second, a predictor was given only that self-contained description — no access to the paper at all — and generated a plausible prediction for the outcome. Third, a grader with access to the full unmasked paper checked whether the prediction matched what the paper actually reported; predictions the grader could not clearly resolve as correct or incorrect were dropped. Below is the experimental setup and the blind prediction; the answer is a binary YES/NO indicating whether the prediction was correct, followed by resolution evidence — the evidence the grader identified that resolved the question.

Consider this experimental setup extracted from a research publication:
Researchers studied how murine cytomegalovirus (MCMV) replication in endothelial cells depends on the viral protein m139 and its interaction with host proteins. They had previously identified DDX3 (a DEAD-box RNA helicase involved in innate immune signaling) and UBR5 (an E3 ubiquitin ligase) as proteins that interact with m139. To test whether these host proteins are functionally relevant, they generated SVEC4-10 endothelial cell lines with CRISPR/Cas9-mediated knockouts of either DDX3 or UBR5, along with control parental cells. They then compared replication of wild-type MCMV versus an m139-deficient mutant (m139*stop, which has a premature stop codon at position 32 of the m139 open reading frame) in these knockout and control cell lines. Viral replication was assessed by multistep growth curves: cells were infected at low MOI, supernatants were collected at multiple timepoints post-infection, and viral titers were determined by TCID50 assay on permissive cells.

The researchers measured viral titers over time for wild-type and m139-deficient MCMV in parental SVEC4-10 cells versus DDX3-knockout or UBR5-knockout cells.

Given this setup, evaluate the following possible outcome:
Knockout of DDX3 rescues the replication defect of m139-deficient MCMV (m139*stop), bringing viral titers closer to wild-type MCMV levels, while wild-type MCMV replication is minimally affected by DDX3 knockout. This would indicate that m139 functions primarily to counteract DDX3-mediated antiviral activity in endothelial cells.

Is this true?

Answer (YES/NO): YES